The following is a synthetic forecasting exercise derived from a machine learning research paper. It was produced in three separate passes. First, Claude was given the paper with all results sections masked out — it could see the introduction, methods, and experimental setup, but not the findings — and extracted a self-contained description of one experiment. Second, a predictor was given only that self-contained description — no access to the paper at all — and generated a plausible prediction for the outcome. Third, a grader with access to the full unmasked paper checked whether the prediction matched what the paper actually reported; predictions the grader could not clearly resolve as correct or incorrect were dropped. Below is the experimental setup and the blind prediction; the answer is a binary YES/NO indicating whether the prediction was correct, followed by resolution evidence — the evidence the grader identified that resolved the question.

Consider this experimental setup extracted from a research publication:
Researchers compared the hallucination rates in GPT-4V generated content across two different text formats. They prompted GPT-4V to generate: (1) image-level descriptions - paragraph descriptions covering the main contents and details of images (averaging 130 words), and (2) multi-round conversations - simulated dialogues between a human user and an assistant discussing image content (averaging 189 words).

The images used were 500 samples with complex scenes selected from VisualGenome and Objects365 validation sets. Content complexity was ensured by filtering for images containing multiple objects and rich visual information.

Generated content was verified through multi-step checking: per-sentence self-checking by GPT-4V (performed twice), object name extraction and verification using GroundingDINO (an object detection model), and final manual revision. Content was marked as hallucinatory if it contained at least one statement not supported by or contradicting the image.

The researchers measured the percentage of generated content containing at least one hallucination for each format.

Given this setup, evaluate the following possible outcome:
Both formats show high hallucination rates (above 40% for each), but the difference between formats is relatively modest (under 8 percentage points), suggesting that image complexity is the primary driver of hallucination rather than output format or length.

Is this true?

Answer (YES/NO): YES